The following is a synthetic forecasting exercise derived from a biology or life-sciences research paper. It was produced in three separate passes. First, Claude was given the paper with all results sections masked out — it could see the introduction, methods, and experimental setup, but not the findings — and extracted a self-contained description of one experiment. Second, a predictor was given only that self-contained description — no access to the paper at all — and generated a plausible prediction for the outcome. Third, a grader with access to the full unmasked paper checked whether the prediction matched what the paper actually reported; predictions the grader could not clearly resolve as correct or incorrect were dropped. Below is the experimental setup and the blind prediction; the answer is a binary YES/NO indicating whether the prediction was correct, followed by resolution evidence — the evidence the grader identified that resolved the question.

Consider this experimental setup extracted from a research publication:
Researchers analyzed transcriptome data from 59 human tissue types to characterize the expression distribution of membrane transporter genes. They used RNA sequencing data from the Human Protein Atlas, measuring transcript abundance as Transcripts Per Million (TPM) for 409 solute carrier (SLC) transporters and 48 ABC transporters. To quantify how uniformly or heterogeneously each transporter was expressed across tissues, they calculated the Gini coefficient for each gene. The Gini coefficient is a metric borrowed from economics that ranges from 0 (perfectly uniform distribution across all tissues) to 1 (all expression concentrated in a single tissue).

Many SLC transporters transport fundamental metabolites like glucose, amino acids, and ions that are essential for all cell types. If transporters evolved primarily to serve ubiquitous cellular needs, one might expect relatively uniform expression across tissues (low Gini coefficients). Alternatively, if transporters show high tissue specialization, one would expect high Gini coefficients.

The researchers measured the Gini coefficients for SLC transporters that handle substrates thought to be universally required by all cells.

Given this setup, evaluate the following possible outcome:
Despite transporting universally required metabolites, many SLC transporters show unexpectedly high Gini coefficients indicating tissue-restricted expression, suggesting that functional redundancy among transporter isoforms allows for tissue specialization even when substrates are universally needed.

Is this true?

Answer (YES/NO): NO